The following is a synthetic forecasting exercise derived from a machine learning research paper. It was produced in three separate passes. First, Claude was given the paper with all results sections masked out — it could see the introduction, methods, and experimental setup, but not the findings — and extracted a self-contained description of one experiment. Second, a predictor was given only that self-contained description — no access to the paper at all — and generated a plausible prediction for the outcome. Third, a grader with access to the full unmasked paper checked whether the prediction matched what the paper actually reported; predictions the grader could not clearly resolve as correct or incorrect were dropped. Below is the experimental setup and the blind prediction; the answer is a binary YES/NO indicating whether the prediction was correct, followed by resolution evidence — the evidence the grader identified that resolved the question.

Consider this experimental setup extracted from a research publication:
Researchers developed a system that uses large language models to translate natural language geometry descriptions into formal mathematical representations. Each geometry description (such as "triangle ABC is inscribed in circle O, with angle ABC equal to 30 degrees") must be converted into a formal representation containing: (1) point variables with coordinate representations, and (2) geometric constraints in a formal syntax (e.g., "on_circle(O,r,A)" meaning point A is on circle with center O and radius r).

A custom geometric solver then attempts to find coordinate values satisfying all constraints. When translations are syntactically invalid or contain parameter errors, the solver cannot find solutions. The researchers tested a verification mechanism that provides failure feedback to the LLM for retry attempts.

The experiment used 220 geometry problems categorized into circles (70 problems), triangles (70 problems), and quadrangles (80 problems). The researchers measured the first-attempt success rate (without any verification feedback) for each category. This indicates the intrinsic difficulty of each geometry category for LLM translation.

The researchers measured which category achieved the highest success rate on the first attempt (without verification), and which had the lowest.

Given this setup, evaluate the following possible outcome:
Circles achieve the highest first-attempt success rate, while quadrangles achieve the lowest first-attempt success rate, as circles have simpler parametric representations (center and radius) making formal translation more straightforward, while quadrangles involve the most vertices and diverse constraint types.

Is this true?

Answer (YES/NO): NO